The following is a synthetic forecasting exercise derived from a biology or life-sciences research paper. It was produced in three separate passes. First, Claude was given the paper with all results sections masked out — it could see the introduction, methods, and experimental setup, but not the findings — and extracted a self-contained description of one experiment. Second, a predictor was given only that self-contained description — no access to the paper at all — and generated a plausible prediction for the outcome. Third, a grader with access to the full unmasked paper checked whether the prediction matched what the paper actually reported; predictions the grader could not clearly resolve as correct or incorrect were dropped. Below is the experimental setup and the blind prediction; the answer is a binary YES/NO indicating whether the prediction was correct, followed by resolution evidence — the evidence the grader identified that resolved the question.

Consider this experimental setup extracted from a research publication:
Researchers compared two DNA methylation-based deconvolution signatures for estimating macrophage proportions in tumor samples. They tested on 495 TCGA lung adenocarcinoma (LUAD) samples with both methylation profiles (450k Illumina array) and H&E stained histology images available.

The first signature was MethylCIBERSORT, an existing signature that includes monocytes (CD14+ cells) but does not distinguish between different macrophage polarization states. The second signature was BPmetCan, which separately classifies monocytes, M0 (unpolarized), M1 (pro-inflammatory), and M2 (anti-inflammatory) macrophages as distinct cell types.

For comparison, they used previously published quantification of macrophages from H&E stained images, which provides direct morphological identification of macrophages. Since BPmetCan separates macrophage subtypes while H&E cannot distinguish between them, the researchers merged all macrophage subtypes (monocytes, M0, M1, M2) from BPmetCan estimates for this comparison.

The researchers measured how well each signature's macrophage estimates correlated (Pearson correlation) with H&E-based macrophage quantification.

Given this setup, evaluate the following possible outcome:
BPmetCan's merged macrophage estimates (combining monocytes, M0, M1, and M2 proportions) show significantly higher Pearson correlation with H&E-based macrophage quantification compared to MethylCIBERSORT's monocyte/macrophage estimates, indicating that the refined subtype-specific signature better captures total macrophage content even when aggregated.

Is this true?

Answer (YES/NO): NO